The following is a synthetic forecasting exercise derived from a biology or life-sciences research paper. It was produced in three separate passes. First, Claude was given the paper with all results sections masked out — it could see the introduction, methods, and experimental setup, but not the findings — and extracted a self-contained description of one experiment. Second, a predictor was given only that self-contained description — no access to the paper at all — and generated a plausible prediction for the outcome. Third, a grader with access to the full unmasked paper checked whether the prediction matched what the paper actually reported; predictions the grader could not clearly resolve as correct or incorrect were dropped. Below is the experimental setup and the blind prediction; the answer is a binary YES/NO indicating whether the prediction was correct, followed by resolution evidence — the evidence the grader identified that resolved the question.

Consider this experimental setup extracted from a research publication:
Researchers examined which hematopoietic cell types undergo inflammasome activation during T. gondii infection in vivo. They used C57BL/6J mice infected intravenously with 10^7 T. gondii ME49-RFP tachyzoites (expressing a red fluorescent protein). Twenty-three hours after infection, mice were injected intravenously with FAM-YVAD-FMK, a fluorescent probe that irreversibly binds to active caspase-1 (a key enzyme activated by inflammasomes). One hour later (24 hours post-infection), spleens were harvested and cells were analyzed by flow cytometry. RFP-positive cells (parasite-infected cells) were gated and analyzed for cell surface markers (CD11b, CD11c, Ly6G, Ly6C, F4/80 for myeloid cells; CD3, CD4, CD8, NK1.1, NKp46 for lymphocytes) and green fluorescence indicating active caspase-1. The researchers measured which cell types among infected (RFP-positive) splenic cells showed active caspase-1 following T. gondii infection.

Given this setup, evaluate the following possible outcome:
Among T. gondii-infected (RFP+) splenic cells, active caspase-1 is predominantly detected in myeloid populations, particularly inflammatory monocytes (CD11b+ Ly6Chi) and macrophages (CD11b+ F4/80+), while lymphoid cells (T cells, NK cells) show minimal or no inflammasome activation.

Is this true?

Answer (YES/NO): NO